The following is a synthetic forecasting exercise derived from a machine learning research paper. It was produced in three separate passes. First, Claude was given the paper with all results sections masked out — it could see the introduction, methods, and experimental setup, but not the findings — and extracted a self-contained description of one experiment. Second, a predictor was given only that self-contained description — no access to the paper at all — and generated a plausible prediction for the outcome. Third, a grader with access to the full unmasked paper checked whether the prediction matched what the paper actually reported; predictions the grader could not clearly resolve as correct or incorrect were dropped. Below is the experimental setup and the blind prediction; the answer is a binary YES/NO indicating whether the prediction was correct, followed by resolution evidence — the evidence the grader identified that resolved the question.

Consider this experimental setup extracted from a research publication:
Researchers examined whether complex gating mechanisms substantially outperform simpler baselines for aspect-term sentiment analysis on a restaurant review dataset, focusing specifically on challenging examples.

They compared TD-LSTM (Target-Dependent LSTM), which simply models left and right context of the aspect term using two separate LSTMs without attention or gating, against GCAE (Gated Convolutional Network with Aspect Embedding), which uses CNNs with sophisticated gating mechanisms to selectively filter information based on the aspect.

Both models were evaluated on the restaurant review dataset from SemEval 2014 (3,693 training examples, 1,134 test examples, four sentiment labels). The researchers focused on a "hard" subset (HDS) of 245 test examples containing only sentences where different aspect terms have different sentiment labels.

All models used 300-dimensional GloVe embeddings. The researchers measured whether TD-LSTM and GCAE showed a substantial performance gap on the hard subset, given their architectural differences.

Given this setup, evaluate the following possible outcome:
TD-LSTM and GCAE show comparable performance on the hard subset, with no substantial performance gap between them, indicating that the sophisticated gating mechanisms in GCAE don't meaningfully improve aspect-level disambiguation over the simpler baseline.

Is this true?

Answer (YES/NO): YES